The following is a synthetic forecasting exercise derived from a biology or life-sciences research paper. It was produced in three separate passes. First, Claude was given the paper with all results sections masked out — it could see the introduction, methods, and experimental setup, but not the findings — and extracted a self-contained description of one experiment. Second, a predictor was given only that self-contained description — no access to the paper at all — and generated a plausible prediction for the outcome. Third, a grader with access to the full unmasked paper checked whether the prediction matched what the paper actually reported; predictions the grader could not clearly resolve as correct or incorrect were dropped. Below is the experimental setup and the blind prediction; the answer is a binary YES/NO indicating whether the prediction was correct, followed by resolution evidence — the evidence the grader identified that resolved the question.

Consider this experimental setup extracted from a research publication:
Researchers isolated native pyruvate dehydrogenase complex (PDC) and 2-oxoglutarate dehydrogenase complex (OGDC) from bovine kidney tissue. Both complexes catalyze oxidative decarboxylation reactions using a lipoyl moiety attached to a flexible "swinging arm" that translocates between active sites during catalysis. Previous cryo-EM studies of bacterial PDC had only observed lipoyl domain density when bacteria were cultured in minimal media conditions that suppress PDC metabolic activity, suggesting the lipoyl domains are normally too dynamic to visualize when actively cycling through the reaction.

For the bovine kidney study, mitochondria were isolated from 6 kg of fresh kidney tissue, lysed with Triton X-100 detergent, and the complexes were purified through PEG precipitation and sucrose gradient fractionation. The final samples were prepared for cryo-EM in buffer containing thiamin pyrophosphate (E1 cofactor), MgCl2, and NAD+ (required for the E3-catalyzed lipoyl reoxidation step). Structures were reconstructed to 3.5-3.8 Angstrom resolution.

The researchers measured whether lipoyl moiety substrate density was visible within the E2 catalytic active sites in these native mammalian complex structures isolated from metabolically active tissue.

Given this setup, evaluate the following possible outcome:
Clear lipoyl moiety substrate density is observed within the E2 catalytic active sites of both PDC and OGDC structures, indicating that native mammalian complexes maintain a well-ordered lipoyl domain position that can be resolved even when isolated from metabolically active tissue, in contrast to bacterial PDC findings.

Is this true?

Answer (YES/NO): NO